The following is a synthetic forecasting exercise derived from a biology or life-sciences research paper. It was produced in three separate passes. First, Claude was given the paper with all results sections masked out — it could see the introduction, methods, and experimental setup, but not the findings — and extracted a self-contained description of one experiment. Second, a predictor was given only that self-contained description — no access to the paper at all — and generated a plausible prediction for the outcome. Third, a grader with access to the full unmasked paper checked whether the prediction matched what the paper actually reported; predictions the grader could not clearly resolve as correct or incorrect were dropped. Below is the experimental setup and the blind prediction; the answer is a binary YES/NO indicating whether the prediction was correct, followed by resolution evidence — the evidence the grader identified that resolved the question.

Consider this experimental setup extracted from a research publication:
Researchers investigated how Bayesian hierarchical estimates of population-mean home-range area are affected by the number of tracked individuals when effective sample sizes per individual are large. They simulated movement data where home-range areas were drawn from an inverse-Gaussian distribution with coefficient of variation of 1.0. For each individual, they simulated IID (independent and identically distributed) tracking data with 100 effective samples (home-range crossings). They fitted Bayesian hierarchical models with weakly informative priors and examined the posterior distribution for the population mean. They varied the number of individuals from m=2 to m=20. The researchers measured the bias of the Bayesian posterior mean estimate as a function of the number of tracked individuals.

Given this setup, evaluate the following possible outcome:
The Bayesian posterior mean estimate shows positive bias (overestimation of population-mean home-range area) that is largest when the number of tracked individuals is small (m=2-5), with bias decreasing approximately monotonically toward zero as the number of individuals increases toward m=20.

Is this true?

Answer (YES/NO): NO